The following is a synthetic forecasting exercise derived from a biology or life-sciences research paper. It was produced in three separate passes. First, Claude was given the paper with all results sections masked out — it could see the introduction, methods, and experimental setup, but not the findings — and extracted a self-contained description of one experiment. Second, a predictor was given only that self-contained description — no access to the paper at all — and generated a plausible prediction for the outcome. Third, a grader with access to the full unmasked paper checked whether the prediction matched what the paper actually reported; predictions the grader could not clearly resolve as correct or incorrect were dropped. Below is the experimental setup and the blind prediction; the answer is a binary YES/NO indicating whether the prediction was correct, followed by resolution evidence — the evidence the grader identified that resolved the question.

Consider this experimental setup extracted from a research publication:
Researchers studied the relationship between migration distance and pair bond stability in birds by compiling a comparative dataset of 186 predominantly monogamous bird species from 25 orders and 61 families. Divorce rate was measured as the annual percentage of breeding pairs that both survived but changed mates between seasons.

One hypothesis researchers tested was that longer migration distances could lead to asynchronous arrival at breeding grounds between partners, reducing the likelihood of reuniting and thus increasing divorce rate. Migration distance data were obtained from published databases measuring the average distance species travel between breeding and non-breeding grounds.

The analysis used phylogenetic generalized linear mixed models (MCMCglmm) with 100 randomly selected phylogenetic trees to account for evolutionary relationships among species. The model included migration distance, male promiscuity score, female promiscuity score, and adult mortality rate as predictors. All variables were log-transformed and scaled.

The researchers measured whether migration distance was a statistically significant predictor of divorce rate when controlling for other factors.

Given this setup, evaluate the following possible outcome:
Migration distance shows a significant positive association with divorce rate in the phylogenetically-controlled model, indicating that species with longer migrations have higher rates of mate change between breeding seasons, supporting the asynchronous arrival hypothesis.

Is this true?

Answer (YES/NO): YES